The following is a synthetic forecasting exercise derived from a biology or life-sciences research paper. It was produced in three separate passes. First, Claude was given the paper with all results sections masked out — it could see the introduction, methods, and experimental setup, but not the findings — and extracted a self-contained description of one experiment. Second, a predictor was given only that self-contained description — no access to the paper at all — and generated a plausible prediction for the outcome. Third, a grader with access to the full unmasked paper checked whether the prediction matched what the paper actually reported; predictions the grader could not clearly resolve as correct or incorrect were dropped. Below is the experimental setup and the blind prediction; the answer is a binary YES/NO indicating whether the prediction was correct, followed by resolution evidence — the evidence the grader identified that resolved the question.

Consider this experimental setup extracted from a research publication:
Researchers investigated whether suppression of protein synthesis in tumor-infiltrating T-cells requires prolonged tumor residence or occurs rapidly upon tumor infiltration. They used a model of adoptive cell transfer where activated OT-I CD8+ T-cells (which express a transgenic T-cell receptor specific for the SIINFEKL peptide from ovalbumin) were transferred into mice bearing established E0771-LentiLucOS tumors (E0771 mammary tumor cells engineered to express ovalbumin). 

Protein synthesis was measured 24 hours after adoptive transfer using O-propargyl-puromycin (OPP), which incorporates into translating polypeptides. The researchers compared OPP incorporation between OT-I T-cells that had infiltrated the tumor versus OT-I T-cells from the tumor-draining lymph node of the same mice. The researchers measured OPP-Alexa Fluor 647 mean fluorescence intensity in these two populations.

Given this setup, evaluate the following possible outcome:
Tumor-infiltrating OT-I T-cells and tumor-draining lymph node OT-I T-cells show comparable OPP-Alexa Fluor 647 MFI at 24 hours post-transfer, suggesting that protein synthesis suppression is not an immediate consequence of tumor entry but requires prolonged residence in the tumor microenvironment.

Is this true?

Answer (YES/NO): NO